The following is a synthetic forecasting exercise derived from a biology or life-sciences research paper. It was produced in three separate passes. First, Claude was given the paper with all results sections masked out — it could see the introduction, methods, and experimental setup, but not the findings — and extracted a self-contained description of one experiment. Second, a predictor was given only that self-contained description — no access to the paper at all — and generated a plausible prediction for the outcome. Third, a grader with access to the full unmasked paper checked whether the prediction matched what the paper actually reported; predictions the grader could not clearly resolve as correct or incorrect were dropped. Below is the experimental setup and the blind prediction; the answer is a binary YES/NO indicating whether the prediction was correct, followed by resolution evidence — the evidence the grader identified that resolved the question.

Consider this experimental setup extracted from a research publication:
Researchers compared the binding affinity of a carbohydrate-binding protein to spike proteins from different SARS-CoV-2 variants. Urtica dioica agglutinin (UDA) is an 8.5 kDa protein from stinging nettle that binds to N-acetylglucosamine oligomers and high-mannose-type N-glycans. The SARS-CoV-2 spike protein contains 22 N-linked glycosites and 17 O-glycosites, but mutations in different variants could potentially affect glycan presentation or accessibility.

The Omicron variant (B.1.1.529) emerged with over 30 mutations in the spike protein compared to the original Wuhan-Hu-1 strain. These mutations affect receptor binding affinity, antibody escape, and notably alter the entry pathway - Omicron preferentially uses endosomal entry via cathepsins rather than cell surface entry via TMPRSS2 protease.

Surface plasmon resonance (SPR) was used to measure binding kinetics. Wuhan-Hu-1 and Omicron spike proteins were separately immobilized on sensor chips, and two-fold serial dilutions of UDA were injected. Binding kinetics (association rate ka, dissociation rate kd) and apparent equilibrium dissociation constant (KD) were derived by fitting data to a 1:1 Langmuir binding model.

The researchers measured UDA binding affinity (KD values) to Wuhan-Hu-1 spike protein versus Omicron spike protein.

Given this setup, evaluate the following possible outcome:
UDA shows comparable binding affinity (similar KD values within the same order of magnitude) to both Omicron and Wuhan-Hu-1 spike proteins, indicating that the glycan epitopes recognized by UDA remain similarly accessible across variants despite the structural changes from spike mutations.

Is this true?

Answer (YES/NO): YES